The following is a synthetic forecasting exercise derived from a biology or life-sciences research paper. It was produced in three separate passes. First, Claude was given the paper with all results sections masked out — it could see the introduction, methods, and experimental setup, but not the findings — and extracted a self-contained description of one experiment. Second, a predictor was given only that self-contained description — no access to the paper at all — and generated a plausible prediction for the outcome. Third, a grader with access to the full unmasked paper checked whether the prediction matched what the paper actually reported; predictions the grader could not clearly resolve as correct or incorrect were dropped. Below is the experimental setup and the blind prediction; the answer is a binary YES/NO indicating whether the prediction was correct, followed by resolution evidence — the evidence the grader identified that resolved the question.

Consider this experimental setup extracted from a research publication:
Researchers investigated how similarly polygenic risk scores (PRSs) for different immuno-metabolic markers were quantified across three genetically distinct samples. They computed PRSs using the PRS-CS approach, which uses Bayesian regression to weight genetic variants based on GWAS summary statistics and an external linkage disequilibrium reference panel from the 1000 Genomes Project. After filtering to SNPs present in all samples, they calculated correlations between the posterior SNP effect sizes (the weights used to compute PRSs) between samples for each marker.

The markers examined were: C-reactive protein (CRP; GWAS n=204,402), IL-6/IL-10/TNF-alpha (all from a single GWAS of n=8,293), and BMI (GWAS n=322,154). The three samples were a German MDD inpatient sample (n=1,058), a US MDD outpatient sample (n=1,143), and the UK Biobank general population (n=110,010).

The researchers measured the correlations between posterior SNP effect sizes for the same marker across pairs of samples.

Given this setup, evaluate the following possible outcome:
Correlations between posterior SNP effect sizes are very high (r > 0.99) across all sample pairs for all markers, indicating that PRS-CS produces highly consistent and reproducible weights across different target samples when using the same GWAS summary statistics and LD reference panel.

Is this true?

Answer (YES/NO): NO